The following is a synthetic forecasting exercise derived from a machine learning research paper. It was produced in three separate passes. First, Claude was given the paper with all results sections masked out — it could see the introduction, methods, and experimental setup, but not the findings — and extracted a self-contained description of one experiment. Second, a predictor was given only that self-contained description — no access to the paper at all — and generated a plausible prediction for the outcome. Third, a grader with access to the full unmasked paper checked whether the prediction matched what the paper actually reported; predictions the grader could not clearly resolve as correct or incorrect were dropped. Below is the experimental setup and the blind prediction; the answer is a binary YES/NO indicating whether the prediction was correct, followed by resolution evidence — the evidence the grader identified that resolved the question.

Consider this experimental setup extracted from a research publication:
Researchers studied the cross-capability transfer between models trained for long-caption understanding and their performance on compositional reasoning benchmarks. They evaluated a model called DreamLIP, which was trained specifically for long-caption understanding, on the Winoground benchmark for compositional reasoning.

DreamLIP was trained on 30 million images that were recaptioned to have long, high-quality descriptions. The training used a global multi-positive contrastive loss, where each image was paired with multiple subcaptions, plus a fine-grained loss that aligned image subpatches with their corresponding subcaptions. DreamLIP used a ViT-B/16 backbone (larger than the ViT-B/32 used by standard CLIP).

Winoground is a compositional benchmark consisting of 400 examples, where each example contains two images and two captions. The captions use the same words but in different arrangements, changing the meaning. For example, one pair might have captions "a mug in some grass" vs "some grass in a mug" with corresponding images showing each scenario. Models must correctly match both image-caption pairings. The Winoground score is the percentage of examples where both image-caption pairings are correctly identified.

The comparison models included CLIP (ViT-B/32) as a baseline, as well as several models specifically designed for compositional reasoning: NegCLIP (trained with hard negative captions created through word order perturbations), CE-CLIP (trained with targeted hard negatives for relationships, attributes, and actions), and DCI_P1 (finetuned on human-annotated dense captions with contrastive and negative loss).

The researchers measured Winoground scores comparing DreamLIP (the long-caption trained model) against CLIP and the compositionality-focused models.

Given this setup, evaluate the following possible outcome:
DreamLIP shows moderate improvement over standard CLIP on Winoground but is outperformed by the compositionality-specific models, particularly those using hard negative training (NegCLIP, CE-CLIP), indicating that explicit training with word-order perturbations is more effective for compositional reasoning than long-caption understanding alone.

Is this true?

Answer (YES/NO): NO